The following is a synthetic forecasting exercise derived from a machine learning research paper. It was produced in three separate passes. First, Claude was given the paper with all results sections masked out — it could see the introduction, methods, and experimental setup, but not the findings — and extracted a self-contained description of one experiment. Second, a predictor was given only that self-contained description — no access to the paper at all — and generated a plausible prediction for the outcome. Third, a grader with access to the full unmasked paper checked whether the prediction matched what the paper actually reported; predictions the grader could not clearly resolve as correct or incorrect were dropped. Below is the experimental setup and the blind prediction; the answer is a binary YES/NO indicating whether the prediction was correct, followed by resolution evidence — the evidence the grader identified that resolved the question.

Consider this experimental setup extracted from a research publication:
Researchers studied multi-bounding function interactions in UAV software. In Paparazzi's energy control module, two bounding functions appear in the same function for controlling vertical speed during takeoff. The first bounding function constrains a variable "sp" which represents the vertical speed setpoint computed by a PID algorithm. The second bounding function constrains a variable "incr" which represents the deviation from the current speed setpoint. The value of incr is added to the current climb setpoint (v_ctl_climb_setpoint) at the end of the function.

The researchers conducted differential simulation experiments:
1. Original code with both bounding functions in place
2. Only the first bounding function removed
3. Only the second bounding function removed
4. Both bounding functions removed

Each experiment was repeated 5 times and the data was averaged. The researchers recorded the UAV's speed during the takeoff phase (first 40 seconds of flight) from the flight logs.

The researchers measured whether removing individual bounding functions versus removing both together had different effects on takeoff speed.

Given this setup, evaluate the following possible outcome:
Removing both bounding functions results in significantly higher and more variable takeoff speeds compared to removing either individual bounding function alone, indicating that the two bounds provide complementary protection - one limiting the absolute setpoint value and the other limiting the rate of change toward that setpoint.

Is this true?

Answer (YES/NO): YES